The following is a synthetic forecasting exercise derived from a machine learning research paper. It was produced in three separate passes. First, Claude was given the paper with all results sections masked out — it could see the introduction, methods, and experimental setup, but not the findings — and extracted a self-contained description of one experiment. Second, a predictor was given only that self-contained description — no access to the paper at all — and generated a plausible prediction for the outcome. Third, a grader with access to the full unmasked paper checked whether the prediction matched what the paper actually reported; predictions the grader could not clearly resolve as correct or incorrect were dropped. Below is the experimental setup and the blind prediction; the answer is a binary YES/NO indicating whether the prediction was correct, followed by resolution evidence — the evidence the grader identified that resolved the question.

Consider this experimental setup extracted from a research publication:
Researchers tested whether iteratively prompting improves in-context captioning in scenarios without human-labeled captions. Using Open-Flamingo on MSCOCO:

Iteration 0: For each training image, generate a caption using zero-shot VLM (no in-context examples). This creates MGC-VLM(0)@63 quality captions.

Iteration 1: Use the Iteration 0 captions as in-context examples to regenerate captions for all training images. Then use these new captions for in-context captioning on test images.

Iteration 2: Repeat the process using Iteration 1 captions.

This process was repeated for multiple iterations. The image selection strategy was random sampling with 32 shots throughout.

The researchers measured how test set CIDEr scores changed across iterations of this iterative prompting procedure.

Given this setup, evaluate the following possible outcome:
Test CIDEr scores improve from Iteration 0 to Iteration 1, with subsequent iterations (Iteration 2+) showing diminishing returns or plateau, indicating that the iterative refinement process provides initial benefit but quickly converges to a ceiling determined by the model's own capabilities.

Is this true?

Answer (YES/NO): YES